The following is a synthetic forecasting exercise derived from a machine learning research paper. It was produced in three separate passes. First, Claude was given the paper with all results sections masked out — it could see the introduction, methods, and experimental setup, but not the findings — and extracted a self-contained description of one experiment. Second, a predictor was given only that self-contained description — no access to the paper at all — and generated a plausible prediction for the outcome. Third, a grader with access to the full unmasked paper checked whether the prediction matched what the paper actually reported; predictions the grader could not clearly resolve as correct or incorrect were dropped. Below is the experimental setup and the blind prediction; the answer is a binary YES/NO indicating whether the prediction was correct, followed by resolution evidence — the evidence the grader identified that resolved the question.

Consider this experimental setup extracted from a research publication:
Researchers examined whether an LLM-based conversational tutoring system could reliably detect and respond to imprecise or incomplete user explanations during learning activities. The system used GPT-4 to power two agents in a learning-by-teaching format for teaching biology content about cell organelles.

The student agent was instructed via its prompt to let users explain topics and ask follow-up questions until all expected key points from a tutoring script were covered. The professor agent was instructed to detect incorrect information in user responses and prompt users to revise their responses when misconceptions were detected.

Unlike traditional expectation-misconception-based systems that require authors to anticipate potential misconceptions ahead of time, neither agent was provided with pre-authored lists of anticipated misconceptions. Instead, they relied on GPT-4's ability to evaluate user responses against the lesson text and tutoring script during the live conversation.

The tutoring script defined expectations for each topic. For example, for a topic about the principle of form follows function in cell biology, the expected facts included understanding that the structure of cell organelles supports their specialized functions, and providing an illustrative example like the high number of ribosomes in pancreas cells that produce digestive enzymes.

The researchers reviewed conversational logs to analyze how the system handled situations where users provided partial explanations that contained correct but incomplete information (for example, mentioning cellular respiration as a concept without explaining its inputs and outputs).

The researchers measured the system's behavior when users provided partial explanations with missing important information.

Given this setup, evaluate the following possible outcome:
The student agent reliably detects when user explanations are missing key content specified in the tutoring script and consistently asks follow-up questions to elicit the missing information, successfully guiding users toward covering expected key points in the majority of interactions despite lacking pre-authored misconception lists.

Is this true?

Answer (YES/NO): NO